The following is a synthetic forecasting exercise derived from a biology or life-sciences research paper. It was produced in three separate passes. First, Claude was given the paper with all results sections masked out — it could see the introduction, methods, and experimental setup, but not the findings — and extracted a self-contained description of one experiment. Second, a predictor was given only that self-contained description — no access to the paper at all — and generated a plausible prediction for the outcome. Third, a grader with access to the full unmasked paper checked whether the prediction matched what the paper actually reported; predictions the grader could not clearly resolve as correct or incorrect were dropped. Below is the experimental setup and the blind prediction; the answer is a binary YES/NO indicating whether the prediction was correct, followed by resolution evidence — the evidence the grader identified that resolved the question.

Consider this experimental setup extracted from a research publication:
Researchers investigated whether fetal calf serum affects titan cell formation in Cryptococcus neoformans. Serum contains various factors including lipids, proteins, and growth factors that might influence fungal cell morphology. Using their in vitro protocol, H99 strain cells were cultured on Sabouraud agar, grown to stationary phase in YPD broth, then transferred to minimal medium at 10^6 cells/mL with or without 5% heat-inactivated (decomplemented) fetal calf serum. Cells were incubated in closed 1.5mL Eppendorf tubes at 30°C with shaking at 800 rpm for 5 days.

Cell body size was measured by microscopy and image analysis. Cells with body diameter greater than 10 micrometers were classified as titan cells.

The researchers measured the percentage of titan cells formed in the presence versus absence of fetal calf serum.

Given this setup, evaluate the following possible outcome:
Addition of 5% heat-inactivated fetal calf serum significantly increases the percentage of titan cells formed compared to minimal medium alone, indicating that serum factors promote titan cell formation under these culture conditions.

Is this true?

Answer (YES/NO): NO